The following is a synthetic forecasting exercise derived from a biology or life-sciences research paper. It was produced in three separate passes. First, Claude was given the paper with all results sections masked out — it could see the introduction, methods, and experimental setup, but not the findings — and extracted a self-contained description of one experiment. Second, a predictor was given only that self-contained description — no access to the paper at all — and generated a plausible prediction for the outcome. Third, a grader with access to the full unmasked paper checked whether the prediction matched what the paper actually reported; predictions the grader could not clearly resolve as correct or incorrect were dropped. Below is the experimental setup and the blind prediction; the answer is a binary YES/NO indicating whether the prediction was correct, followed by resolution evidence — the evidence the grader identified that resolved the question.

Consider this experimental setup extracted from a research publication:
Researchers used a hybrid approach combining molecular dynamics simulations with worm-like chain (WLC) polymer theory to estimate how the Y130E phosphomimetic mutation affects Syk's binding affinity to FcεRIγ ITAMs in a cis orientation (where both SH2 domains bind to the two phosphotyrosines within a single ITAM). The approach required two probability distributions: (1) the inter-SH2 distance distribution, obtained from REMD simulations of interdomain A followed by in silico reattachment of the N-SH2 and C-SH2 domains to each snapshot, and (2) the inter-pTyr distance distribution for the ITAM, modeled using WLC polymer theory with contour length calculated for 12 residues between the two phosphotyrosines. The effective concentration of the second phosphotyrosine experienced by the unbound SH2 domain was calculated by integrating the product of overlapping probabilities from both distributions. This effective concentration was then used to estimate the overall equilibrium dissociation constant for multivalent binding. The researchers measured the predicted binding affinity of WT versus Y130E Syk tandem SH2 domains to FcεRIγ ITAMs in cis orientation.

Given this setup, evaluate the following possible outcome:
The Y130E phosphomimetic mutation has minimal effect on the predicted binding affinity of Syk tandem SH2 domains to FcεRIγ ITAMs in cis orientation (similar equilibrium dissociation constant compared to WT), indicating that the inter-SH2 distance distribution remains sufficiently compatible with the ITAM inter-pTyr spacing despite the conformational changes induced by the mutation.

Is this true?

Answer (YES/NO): NO